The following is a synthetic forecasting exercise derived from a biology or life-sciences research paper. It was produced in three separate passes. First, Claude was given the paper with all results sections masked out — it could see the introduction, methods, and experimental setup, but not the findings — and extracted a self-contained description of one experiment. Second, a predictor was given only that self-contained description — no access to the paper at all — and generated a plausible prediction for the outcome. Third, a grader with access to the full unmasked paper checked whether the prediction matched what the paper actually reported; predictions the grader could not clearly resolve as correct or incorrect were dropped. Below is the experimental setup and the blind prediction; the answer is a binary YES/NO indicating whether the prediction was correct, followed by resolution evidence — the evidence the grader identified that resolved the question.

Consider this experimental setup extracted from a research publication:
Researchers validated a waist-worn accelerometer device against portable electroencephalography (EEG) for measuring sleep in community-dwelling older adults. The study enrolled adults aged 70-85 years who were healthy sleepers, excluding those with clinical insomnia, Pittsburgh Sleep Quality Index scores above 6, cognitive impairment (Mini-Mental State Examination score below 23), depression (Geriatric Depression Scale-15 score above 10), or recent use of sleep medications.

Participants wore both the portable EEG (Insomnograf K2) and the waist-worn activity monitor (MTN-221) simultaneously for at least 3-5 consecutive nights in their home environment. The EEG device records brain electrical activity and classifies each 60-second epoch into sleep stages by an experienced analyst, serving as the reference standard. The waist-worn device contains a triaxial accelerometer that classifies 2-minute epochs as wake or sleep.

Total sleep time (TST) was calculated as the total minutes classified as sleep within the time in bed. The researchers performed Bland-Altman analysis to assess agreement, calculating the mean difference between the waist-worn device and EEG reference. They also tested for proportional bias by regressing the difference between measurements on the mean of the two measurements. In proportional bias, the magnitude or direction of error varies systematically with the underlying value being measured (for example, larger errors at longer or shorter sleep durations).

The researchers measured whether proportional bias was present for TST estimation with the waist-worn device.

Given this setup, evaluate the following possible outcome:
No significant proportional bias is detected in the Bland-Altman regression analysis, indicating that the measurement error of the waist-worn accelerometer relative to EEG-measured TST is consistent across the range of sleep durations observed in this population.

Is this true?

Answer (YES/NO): NO